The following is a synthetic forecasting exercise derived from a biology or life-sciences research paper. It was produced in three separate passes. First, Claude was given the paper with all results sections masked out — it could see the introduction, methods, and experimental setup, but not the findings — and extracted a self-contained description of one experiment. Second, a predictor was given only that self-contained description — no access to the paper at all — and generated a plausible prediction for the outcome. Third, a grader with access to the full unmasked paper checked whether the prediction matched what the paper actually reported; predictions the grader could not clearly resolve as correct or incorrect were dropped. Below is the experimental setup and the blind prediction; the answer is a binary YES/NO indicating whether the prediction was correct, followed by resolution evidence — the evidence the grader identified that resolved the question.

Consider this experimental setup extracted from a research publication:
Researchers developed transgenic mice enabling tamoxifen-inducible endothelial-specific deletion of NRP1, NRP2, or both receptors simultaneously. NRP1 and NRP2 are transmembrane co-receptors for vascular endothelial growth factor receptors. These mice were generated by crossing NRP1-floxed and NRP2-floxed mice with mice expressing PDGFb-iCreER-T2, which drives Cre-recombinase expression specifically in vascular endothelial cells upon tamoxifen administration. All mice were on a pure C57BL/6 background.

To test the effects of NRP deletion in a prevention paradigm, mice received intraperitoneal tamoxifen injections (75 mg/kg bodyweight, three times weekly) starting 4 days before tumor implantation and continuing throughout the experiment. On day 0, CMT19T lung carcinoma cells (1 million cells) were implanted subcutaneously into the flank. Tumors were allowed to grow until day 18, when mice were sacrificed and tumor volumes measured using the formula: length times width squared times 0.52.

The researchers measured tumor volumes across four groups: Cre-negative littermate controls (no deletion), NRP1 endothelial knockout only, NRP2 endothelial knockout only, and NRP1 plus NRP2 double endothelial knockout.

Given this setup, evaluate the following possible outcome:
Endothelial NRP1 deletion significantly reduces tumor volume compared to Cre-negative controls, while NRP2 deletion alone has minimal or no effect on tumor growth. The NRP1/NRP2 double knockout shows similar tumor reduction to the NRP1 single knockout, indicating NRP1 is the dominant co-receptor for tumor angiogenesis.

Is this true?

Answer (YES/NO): NO